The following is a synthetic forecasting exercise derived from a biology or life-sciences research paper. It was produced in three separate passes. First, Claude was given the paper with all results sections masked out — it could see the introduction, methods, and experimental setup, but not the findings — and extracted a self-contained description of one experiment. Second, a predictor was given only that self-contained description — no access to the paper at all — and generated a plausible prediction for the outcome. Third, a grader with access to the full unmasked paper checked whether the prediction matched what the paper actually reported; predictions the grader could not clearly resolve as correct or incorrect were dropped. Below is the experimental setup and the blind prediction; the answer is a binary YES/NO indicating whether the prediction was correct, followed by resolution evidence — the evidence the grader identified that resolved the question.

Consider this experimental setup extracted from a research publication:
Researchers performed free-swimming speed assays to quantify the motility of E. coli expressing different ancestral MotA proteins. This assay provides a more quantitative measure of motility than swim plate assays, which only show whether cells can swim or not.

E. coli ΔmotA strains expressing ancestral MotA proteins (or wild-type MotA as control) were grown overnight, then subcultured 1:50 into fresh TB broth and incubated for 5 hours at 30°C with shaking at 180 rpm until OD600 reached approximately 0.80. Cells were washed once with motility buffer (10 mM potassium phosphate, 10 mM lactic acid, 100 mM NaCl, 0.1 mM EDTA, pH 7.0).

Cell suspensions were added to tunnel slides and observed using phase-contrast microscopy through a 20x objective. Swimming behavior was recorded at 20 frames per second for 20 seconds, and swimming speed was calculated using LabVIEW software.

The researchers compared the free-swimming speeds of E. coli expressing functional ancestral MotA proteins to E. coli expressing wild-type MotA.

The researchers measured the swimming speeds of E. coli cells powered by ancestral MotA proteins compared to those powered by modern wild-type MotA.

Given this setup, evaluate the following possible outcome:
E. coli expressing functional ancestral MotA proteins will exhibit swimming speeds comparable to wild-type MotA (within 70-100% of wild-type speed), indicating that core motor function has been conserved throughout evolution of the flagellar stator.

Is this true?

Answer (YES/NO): NO